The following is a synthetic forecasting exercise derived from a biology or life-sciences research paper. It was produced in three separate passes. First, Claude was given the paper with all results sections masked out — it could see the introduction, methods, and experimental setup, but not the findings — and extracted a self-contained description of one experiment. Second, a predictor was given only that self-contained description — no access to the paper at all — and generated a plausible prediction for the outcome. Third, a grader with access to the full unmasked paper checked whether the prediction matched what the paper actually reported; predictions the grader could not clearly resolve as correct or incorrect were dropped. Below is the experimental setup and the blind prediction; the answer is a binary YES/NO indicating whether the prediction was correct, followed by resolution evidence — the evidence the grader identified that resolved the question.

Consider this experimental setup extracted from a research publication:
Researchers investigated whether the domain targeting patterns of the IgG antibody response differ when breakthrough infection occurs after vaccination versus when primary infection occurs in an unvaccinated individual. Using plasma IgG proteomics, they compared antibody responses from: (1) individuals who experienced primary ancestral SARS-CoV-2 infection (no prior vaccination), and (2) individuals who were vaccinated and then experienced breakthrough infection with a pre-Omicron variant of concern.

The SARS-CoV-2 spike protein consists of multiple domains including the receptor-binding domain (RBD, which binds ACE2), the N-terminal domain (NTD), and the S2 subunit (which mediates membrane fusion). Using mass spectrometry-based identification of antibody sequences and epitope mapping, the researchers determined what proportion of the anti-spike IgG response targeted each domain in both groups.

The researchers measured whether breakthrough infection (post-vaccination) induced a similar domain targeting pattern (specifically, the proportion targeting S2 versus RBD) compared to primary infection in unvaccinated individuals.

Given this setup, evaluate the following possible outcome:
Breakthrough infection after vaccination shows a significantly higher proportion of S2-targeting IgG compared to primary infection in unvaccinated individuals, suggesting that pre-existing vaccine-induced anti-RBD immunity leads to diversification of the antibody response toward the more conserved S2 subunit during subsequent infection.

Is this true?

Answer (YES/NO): NO